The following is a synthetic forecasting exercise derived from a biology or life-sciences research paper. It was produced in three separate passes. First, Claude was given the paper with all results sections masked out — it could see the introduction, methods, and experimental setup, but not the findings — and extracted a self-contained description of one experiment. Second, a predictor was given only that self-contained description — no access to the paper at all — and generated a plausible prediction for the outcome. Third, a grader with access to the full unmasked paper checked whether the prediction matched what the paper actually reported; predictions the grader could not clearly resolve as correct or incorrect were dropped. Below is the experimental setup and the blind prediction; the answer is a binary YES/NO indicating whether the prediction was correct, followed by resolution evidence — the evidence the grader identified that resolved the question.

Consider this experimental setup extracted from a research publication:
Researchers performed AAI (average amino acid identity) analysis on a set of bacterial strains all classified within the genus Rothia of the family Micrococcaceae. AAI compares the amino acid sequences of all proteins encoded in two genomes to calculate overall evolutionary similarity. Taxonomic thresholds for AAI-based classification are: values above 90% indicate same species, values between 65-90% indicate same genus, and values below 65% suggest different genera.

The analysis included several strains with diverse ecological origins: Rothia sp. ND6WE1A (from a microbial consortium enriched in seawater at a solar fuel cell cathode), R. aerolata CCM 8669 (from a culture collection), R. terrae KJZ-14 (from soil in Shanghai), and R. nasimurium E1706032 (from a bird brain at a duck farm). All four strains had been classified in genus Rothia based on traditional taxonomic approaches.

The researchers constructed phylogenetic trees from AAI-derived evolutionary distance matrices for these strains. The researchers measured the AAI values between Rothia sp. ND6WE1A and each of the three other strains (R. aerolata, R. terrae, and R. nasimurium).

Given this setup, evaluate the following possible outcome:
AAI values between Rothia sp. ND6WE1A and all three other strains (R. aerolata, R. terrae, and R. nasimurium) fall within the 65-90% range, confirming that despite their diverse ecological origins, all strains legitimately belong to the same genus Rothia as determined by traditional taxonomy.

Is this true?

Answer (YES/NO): NO